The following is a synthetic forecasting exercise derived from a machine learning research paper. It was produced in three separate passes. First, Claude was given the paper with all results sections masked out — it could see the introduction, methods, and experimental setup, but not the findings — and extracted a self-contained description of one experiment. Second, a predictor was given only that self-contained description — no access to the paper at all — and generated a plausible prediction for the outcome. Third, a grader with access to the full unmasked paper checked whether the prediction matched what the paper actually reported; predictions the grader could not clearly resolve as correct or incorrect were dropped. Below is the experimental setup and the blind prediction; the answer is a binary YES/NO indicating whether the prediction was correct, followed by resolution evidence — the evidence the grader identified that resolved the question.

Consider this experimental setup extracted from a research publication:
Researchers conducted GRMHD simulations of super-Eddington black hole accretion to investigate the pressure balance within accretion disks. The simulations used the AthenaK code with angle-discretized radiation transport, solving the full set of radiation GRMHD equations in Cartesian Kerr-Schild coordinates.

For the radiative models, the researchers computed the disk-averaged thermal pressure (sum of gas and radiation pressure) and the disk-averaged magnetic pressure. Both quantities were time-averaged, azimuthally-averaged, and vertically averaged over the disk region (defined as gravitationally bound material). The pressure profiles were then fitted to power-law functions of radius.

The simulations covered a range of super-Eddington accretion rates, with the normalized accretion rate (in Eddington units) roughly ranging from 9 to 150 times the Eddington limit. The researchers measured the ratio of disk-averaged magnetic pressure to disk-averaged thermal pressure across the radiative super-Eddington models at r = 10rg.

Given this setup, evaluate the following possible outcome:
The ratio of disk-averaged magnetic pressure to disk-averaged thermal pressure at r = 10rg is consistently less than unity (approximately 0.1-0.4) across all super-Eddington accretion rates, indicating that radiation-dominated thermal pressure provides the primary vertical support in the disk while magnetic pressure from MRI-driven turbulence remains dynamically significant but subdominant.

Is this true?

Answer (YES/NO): NO